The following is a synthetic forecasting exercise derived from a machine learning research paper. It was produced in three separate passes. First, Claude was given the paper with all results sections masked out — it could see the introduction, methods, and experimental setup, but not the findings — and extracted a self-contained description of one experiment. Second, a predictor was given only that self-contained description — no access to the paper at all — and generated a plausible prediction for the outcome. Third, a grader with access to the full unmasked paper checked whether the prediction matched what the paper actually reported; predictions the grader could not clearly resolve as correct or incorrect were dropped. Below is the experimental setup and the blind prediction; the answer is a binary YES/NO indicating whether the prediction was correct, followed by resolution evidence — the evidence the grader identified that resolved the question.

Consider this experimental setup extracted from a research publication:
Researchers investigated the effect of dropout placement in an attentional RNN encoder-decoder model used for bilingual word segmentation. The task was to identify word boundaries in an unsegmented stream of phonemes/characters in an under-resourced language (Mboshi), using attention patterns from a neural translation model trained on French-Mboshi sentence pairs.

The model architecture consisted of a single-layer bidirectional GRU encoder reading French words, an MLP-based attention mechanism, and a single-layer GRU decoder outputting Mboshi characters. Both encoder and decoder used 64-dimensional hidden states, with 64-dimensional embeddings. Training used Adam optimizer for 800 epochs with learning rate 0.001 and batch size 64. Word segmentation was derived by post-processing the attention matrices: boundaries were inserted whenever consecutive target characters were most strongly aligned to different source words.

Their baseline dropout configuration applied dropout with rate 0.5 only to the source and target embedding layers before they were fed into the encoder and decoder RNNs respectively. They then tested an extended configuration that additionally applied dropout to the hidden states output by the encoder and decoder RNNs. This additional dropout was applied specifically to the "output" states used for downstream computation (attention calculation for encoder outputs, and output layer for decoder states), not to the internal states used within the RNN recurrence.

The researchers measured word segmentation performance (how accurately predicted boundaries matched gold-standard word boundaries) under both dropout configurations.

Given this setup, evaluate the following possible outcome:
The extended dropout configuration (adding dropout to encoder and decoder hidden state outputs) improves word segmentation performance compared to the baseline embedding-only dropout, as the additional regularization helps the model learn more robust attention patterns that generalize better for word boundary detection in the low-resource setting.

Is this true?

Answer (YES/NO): NO